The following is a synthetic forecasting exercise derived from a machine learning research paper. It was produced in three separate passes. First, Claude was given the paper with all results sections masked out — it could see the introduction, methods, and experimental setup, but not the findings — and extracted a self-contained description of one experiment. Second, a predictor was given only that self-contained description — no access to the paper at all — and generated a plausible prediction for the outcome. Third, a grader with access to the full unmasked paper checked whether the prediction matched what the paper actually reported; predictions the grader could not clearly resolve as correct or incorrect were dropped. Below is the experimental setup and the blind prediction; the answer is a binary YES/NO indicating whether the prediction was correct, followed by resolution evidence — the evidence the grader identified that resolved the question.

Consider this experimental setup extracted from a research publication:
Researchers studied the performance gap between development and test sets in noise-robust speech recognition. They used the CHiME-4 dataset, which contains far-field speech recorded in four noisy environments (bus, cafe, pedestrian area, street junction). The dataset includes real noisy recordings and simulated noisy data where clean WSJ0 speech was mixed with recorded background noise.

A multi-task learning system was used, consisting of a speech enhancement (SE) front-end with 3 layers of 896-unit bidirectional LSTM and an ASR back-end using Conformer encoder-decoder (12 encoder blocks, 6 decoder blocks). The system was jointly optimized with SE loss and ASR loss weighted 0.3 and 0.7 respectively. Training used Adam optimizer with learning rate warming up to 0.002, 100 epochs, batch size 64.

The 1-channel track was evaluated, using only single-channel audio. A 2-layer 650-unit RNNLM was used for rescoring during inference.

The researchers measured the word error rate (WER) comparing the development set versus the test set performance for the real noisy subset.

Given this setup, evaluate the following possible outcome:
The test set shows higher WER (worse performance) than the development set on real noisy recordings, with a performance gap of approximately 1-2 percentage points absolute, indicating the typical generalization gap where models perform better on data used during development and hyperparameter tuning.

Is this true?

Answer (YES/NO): NO